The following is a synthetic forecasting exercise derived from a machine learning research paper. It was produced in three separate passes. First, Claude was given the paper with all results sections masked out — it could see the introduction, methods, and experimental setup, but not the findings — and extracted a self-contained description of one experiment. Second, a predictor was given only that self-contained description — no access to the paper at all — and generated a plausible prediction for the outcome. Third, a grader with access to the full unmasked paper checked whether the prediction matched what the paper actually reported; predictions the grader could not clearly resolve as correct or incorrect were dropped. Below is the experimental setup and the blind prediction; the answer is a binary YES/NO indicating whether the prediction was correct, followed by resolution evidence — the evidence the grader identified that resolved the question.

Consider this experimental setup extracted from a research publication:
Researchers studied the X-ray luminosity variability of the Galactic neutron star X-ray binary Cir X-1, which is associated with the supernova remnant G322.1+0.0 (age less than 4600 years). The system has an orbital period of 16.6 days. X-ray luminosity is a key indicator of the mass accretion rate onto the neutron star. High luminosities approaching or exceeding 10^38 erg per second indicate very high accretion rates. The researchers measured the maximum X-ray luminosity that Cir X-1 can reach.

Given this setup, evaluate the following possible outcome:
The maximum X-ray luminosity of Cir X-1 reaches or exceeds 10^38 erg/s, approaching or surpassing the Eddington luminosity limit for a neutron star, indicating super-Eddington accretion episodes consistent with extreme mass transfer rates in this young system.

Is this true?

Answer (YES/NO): YES